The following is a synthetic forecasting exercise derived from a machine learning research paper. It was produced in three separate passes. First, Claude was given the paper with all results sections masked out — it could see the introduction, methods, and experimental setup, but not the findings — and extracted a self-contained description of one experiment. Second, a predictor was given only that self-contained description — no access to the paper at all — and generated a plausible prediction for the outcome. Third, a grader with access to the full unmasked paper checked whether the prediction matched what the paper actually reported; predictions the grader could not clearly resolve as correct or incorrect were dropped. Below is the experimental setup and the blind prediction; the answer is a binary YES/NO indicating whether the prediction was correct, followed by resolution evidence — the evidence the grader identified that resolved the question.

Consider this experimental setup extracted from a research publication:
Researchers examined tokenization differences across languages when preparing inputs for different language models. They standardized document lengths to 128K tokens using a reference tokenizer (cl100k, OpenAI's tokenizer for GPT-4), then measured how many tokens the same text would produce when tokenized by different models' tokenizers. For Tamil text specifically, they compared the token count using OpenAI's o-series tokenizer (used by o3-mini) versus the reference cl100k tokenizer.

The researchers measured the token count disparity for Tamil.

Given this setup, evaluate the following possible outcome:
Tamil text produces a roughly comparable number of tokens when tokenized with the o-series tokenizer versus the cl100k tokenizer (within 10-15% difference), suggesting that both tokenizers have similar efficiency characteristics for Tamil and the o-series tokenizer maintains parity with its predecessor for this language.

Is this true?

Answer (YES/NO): NO